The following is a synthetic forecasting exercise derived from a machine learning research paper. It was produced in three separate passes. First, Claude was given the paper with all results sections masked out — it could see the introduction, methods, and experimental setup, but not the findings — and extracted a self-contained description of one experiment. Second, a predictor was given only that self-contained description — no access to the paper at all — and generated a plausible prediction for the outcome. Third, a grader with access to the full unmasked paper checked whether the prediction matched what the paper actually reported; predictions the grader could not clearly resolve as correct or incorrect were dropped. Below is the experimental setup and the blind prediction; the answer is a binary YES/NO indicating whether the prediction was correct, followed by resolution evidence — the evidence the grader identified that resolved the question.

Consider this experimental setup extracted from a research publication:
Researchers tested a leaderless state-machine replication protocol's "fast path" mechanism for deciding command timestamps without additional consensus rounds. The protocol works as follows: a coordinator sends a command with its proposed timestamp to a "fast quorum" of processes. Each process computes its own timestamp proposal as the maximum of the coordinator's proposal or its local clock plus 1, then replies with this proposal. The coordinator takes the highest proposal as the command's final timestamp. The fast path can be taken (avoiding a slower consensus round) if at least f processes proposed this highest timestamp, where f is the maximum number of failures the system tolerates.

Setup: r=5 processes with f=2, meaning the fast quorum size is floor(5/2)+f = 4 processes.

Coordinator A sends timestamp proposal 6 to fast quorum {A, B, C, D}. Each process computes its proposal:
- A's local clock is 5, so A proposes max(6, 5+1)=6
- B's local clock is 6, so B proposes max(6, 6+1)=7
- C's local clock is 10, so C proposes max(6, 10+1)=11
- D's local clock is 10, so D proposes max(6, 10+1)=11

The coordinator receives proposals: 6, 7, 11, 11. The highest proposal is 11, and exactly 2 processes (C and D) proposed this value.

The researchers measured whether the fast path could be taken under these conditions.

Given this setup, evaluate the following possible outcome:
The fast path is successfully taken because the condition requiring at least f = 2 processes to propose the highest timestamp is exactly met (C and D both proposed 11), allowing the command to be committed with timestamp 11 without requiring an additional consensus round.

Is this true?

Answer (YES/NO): YES